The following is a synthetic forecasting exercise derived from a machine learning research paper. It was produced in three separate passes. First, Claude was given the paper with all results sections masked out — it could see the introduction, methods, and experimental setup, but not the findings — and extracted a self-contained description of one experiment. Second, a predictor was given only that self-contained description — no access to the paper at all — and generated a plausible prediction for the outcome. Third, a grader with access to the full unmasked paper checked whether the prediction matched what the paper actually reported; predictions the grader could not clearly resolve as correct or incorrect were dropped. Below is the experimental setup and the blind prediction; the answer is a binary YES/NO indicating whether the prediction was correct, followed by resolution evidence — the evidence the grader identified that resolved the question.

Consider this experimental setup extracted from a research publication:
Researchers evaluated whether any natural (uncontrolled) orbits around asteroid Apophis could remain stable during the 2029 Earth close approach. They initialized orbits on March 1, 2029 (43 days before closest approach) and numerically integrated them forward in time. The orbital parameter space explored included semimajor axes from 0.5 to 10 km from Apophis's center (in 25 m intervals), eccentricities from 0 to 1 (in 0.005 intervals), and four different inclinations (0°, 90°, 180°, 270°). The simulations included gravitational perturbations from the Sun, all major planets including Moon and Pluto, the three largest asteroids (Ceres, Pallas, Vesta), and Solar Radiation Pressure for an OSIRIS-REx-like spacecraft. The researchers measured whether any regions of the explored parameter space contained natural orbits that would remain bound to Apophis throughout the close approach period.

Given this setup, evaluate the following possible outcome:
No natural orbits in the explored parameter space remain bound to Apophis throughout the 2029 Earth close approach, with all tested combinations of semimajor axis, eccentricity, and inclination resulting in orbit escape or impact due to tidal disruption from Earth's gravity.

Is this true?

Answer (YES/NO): NO